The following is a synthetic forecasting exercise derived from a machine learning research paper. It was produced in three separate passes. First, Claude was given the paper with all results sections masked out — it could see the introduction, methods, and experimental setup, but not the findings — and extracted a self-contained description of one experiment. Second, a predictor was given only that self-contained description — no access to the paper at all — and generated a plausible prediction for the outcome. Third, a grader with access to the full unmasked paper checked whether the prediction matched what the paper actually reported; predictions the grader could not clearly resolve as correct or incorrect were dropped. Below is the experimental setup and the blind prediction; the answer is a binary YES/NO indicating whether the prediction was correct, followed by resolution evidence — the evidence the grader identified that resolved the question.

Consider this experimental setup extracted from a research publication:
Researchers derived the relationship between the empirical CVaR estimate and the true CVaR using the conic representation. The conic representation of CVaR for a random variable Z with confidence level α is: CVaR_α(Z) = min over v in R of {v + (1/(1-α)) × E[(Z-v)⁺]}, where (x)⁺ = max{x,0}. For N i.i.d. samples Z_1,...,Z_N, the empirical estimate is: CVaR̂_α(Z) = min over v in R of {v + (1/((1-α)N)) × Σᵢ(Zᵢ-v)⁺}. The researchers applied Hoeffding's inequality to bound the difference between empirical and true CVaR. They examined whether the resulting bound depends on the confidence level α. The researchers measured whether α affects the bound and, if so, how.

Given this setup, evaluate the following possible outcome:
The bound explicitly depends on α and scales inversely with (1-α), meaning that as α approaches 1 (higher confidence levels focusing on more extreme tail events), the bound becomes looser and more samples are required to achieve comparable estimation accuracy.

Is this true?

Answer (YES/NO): YES